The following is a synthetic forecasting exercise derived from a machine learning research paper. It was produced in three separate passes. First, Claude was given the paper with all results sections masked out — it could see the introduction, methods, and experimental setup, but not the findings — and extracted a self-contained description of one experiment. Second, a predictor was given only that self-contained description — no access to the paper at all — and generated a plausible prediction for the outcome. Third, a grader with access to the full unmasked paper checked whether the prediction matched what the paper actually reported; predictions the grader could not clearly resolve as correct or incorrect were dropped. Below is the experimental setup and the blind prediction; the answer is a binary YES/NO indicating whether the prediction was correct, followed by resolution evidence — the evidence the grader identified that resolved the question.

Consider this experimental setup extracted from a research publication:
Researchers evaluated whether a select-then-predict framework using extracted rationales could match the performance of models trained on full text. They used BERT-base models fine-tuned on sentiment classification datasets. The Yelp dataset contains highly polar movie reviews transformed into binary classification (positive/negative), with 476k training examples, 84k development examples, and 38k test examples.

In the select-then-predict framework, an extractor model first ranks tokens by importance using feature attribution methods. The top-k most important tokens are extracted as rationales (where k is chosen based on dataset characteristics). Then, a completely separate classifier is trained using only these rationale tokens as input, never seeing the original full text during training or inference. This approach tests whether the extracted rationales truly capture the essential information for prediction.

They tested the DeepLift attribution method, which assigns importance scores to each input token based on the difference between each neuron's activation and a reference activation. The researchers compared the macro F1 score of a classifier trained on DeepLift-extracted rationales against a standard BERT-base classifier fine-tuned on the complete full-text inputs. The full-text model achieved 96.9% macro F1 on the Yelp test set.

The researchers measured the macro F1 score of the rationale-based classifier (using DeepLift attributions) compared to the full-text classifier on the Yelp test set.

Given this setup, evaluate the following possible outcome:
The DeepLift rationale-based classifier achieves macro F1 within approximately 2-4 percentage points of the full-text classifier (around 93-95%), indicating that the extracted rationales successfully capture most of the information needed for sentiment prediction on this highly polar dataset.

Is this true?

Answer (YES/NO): NO